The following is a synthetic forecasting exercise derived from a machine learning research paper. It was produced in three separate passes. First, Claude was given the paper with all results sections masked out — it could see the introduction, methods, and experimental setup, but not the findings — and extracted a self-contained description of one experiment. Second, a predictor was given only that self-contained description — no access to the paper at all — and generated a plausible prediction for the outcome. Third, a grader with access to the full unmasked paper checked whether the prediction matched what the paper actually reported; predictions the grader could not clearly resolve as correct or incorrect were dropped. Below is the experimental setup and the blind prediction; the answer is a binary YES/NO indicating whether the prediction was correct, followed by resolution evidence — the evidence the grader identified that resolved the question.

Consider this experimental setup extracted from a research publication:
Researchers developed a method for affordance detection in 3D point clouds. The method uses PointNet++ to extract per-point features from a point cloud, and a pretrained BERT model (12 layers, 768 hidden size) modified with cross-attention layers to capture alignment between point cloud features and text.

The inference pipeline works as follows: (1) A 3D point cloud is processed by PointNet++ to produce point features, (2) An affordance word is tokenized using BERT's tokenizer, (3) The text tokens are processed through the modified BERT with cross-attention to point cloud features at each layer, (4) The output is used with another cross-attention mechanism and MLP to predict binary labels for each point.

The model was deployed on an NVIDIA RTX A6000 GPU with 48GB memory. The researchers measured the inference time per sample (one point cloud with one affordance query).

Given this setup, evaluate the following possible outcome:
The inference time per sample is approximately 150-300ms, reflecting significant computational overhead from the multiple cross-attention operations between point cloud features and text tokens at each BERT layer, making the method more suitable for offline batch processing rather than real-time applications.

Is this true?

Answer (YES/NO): NO